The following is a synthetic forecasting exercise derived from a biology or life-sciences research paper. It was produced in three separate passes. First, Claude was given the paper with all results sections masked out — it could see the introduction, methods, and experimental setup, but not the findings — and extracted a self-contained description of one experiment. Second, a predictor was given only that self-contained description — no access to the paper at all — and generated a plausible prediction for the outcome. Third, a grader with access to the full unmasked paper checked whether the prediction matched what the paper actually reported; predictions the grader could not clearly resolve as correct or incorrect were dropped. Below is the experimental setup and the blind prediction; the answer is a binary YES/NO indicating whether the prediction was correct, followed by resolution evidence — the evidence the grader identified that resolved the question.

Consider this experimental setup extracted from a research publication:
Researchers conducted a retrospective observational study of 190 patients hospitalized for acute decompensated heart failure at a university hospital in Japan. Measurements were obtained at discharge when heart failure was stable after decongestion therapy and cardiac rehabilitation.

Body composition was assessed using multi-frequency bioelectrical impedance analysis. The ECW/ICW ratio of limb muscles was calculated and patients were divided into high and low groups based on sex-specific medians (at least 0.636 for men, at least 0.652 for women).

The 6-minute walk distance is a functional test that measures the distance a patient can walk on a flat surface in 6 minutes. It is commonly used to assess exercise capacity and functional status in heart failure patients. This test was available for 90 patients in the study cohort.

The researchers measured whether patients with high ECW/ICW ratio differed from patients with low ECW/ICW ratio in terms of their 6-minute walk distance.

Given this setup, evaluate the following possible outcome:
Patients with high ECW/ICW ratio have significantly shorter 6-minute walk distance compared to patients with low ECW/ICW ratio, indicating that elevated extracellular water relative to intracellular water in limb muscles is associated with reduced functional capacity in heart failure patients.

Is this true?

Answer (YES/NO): YES